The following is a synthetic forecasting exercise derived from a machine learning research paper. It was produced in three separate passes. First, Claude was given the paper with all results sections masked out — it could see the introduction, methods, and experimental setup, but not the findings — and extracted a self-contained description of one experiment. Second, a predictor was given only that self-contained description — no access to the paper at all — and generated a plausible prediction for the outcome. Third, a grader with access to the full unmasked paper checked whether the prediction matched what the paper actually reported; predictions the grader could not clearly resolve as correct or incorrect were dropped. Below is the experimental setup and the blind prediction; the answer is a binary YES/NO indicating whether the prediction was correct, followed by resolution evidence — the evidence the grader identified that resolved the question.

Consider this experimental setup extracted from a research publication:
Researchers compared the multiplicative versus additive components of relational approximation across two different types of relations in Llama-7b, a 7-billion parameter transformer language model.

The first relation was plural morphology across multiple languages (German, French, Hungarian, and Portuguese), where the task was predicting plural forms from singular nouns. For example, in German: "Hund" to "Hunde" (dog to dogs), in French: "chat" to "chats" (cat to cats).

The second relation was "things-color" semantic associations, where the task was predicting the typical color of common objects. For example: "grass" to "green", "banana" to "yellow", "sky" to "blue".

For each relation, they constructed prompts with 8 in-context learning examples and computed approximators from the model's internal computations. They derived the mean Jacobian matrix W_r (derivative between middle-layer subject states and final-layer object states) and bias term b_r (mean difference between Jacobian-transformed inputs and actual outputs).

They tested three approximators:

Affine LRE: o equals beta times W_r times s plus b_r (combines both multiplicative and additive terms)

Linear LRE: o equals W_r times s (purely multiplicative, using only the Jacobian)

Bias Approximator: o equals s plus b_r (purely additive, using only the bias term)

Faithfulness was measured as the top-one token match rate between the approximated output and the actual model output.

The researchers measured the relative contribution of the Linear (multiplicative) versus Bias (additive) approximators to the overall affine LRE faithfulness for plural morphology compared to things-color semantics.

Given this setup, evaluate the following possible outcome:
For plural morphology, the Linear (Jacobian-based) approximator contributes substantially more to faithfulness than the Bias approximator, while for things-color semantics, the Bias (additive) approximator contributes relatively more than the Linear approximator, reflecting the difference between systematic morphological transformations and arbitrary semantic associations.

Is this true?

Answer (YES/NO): YES